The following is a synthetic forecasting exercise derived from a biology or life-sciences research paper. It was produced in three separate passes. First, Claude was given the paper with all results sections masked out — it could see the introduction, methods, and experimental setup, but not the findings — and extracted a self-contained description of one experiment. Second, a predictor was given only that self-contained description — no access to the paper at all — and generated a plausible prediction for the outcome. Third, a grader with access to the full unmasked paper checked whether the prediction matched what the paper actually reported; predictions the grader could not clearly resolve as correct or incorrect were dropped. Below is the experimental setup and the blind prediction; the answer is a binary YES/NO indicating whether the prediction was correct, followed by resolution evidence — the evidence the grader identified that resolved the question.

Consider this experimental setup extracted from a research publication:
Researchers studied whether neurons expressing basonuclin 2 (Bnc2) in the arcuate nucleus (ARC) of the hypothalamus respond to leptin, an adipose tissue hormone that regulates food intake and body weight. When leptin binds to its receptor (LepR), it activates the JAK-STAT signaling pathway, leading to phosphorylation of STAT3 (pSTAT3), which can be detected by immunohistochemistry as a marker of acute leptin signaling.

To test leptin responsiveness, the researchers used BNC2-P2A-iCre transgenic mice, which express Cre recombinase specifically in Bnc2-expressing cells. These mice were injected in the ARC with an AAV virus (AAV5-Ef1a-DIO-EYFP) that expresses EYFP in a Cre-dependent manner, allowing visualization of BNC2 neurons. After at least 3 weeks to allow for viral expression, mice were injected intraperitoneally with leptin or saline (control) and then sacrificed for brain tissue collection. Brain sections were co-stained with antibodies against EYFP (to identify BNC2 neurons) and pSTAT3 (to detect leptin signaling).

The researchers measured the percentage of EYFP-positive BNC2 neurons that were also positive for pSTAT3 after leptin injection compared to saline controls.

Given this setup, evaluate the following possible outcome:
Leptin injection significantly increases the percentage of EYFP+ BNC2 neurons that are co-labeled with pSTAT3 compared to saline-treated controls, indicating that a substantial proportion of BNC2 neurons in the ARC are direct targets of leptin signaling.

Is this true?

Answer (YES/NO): YES